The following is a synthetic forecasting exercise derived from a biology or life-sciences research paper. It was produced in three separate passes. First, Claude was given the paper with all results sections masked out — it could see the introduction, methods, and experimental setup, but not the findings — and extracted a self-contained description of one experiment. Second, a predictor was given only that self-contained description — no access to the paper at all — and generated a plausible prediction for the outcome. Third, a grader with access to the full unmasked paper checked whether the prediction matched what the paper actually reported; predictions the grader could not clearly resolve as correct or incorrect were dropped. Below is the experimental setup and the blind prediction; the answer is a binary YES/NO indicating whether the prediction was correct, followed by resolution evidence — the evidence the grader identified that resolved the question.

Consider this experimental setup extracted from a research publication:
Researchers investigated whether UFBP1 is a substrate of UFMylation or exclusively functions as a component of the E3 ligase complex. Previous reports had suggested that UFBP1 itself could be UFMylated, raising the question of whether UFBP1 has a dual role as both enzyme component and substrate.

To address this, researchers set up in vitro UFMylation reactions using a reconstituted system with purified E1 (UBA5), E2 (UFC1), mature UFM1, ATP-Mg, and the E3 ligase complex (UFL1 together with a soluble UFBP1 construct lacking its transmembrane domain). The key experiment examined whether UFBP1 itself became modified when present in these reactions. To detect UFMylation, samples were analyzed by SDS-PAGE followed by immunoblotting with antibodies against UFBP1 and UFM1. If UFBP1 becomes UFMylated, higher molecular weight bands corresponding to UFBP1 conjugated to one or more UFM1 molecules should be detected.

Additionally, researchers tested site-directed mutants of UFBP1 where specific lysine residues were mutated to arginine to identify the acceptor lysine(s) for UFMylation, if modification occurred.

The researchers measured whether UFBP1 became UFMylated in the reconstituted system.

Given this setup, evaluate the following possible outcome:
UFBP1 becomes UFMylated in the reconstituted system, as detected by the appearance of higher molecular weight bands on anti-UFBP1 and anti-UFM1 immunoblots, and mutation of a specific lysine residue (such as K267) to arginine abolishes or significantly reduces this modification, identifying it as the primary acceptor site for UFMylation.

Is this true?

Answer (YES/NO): NO